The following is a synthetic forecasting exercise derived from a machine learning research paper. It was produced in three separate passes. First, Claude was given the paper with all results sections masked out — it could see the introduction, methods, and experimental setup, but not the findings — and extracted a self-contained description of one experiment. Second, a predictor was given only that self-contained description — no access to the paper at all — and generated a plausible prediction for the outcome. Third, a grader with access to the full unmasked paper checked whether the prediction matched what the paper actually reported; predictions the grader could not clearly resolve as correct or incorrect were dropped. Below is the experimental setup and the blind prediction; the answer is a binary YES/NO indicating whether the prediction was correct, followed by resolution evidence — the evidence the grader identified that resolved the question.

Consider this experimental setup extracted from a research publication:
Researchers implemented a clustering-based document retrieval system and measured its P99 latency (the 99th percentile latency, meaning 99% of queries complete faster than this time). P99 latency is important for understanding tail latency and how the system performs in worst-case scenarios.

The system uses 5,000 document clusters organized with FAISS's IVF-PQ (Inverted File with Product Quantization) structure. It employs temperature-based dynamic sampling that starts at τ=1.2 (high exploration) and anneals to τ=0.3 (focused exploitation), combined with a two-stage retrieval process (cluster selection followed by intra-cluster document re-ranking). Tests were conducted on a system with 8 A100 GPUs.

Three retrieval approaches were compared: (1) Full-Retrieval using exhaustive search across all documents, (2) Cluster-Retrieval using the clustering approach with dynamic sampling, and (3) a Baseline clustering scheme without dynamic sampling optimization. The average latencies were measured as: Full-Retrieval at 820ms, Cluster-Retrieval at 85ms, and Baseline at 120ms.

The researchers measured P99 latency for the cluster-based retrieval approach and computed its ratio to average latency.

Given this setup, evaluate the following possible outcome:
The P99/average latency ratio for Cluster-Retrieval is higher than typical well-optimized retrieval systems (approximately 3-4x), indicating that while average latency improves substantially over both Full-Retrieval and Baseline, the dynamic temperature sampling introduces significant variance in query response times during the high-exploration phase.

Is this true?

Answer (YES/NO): NO